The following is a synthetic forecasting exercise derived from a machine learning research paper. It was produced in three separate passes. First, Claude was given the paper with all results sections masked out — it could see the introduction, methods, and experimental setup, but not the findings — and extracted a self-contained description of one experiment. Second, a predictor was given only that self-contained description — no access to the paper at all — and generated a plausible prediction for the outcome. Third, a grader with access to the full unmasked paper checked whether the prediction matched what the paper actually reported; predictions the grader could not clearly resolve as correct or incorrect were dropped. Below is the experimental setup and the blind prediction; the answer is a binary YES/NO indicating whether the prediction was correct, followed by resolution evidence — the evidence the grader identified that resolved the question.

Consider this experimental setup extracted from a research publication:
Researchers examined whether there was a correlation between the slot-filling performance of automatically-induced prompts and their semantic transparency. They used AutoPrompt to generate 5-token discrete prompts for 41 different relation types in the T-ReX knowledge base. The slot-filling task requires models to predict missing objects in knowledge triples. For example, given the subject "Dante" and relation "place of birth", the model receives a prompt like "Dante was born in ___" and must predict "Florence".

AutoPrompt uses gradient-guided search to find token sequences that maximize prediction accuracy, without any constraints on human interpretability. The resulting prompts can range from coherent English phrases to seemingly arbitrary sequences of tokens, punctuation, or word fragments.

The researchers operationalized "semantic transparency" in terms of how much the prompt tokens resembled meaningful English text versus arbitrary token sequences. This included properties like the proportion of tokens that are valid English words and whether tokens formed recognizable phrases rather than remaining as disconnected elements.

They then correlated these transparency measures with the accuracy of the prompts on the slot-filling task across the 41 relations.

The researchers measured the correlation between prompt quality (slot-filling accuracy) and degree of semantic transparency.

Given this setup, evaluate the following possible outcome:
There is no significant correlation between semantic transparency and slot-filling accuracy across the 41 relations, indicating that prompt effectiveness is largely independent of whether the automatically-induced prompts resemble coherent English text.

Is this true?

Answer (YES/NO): NO